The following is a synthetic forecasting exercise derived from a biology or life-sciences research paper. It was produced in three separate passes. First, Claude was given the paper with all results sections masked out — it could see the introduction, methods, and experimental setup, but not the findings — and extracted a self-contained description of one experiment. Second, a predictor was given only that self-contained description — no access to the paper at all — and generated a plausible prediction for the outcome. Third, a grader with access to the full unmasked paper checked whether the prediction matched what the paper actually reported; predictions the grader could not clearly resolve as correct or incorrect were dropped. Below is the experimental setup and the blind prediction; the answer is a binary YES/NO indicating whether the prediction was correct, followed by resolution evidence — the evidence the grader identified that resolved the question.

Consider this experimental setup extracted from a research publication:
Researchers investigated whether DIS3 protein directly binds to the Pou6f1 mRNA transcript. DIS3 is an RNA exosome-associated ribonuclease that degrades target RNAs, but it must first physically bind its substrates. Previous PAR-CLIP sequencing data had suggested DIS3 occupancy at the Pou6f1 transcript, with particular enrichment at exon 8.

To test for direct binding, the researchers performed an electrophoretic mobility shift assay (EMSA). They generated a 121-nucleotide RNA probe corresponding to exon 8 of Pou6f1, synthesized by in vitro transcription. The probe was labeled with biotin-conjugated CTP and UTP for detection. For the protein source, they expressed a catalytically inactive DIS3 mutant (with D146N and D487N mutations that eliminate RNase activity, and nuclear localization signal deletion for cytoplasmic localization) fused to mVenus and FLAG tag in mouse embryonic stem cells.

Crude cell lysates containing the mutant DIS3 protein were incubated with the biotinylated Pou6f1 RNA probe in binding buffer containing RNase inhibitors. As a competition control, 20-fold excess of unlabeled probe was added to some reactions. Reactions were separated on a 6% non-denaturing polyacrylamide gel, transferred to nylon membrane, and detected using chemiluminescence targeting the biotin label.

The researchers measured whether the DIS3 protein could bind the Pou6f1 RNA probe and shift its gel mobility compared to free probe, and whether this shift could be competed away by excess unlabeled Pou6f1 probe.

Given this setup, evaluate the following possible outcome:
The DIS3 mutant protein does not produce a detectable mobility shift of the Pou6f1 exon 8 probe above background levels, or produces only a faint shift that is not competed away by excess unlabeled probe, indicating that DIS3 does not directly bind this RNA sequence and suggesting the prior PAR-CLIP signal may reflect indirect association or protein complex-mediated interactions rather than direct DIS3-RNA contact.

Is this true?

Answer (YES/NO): NO